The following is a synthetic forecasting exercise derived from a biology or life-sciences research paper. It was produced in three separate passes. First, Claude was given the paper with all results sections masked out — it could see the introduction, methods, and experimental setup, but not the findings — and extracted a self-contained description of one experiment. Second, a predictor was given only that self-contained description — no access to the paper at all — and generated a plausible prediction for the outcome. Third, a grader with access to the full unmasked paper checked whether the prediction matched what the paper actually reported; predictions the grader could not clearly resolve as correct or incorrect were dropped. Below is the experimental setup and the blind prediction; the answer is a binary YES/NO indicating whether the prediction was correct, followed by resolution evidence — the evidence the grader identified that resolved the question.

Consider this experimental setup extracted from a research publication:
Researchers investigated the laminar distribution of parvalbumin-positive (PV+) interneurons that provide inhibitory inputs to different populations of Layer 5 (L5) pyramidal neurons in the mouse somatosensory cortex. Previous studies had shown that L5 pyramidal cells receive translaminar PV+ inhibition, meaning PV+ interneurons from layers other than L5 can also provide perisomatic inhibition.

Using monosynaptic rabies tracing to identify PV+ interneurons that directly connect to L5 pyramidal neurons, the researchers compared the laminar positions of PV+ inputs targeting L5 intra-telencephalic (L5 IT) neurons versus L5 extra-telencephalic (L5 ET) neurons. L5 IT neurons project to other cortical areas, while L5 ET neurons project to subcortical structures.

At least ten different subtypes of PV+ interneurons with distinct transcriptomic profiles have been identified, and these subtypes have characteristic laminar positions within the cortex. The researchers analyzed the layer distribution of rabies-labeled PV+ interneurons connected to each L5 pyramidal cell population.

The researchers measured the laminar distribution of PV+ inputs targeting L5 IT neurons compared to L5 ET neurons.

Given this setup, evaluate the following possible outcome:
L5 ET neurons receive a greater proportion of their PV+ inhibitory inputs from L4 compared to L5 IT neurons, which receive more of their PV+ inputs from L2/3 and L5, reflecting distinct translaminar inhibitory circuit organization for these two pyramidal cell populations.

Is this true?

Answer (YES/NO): NO